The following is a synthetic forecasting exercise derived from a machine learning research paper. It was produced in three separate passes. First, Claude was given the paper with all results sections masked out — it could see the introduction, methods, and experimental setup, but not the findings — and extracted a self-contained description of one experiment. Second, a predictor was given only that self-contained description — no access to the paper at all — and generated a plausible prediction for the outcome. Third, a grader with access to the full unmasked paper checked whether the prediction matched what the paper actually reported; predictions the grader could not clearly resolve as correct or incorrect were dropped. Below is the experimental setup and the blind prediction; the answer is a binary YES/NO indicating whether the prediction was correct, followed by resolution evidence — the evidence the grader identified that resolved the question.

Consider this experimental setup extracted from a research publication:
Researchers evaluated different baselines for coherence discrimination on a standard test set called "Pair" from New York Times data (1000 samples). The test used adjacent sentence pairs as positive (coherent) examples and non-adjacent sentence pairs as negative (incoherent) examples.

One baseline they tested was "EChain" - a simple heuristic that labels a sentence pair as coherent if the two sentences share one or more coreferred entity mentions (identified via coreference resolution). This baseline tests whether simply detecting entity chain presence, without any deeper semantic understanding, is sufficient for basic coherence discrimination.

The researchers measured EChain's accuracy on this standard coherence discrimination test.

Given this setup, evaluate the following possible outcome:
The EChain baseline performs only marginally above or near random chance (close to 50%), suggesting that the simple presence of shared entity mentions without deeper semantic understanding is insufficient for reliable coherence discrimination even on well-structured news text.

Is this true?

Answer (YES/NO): YES